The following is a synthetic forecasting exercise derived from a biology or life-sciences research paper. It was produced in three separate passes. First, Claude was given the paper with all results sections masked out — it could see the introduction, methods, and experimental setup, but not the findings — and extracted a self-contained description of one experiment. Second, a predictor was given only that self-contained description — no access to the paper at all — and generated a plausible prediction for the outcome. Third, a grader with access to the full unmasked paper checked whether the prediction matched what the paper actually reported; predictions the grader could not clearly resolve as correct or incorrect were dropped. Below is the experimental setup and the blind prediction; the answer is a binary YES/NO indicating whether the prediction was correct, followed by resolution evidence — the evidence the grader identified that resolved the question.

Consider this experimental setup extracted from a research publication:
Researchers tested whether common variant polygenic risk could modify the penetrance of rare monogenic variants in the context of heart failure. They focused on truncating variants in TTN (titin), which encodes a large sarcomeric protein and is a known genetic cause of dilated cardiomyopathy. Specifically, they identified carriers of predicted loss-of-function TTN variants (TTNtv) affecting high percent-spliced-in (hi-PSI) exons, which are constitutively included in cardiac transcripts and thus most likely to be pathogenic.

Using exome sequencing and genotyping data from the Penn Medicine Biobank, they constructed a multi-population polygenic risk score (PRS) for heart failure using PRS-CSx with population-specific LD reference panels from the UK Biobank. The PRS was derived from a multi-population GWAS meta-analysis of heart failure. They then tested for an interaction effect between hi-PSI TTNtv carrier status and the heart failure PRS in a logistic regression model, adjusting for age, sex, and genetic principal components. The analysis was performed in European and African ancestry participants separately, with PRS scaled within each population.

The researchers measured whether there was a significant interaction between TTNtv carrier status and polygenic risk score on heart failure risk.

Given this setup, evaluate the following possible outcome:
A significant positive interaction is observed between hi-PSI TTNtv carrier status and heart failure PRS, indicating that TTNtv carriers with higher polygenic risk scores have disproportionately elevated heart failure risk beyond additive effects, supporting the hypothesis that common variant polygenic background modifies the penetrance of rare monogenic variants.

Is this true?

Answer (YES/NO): YES